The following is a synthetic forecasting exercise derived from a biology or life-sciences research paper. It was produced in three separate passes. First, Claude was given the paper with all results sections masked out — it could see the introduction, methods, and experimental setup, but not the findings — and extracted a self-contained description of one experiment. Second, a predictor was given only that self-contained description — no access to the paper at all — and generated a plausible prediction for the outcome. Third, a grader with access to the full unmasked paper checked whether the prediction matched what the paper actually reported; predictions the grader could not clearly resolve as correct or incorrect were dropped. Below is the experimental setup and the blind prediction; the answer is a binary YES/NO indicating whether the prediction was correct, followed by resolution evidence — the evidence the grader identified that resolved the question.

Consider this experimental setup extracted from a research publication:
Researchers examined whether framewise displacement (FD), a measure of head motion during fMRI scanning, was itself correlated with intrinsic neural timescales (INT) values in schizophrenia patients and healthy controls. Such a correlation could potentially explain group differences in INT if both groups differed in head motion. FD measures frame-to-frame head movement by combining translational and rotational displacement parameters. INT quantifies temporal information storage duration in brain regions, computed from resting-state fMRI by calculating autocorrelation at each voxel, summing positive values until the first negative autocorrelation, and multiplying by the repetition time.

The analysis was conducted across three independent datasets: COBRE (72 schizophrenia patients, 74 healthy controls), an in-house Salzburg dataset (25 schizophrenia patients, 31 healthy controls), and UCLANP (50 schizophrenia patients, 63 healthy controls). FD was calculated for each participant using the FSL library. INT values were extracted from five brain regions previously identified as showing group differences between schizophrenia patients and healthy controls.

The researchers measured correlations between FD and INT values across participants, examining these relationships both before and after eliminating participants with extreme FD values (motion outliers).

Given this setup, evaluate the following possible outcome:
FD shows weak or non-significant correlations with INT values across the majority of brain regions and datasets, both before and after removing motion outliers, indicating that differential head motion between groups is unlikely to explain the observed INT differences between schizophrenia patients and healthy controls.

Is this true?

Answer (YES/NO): YES